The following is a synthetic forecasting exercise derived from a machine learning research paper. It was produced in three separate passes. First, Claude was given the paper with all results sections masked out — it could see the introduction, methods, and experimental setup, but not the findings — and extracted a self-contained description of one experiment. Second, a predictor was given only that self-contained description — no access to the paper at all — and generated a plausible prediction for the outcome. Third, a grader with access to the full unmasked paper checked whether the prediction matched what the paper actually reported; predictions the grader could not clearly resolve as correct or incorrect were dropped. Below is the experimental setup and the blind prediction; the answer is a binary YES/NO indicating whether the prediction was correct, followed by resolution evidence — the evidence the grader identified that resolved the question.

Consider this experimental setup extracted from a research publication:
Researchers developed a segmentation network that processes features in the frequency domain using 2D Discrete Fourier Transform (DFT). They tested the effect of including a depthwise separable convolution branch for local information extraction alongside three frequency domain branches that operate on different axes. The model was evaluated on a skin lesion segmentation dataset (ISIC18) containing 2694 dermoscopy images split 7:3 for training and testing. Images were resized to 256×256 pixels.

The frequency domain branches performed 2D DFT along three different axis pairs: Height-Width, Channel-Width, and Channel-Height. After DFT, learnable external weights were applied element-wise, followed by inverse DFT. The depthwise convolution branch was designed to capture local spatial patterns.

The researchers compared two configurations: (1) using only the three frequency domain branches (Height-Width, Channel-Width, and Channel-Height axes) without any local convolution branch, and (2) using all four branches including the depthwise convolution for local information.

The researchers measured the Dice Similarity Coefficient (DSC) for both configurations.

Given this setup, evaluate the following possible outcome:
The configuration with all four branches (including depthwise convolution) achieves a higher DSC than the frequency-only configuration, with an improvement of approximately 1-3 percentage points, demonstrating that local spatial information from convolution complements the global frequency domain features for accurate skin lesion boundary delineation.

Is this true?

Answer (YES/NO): NO